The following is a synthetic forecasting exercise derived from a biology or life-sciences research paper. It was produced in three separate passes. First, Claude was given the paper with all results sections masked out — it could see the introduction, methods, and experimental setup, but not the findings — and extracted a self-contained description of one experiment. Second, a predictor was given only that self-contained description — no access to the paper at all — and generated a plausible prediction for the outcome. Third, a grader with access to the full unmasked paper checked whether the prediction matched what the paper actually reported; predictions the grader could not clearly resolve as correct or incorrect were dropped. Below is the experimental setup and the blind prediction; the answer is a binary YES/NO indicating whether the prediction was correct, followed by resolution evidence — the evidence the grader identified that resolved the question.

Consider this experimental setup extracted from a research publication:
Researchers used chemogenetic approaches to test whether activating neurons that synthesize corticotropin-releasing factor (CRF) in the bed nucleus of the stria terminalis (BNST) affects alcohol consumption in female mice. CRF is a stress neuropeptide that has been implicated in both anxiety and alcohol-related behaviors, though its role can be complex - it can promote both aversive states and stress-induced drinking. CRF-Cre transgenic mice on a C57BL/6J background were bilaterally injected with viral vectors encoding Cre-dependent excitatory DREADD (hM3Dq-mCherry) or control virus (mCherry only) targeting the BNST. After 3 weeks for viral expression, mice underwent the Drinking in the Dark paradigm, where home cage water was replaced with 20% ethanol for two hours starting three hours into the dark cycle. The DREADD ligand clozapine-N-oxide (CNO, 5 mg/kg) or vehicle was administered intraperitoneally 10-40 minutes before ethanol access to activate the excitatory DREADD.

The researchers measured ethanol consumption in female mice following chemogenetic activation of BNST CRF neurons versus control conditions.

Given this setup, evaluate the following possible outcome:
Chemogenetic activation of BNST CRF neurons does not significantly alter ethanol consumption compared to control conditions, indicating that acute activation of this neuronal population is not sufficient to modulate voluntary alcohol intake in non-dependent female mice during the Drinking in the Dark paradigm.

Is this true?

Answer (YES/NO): NO